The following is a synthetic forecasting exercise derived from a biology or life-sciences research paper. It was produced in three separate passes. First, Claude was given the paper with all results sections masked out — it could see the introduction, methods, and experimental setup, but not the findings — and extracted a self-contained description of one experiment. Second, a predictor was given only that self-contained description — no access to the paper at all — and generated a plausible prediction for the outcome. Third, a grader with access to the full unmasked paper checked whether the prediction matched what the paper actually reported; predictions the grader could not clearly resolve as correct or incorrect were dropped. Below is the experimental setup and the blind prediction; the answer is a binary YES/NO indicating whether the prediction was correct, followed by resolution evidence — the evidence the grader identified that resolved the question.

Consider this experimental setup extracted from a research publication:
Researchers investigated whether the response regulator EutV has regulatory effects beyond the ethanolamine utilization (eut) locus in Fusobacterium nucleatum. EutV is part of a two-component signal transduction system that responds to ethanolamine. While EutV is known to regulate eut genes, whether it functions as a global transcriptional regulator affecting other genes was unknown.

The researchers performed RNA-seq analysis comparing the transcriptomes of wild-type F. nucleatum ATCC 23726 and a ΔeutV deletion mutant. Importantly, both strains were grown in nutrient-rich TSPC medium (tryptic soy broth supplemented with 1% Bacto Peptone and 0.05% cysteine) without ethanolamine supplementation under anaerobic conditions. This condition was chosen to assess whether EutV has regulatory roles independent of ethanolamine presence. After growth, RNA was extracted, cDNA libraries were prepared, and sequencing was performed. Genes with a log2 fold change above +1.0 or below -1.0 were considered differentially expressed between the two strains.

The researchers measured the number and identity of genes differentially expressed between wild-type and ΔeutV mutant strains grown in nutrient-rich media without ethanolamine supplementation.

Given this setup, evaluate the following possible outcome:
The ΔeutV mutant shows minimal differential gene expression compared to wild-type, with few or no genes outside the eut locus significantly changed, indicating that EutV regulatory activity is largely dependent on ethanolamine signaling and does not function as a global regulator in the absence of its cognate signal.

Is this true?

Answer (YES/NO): NO